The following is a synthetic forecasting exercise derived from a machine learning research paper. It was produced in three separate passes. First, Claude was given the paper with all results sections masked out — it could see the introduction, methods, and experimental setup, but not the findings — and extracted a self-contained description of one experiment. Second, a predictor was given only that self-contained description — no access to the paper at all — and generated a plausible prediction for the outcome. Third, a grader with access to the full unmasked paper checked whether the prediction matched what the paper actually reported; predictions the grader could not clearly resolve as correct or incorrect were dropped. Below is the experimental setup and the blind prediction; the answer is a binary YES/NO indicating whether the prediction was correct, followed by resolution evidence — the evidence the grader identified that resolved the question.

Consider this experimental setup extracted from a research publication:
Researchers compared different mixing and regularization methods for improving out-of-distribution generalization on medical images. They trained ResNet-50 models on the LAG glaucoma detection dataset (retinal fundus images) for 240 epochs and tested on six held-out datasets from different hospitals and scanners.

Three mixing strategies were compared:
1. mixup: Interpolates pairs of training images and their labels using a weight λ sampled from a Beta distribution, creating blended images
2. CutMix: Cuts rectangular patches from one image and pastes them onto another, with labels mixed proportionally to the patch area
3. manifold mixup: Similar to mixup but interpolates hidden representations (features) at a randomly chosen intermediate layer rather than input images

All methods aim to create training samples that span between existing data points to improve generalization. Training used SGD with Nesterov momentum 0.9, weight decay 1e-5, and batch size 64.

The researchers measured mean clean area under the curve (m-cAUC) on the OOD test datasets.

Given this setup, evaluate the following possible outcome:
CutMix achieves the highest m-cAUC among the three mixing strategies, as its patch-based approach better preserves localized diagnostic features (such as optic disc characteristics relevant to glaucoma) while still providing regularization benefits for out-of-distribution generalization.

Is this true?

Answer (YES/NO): YES